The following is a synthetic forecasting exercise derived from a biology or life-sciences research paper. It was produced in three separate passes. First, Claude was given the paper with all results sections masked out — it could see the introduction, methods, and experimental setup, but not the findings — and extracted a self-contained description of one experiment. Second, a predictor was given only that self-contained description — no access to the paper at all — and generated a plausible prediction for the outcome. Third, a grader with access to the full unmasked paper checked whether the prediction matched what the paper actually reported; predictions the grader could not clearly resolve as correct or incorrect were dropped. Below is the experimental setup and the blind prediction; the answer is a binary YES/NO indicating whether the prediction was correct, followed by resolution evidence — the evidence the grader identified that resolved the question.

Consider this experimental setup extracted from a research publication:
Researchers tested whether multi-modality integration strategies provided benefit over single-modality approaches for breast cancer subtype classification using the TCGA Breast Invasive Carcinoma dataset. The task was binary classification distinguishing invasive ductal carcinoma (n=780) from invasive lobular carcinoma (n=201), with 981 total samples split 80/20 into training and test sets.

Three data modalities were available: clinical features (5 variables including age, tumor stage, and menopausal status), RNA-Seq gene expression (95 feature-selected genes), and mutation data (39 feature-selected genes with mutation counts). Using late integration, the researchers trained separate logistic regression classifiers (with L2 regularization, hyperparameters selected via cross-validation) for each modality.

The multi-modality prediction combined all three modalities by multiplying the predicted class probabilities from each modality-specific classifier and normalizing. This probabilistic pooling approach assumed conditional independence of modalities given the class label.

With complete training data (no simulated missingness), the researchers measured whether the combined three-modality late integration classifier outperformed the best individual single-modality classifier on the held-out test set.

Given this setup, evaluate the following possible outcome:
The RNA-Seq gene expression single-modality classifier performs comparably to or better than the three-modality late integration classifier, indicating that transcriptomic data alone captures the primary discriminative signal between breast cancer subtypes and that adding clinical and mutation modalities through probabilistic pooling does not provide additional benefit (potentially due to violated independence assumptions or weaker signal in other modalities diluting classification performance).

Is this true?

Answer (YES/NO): NO